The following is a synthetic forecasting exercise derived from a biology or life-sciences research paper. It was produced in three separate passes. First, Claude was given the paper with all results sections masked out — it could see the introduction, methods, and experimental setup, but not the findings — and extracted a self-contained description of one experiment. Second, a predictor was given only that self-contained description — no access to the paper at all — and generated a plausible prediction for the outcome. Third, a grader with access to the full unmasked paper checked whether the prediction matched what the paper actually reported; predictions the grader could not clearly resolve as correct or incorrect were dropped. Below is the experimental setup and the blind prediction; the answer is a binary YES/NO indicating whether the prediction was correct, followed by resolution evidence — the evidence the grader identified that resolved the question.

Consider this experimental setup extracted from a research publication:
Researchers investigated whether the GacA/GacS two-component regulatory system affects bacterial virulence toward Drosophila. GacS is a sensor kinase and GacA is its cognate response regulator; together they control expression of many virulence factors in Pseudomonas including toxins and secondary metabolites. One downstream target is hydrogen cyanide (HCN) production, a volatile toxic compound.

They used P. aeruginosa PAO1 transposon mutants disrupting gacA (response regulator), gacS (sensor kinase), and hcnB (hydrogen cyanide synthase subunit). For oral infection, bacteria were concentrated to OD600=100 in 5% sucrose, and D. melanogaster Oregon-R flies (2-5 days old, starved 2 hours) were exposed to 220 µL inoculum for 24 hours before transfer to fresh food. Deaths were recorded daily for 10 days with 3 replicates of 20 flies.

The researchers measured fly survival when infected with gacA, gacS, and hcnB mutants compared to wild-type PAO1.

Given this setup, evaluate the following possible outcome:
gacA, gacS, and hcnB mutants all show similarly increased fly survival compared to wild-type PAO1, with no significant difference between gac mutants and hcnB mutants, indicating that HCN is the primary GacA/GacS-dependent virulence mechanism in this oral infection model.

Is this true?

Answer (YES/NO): NO